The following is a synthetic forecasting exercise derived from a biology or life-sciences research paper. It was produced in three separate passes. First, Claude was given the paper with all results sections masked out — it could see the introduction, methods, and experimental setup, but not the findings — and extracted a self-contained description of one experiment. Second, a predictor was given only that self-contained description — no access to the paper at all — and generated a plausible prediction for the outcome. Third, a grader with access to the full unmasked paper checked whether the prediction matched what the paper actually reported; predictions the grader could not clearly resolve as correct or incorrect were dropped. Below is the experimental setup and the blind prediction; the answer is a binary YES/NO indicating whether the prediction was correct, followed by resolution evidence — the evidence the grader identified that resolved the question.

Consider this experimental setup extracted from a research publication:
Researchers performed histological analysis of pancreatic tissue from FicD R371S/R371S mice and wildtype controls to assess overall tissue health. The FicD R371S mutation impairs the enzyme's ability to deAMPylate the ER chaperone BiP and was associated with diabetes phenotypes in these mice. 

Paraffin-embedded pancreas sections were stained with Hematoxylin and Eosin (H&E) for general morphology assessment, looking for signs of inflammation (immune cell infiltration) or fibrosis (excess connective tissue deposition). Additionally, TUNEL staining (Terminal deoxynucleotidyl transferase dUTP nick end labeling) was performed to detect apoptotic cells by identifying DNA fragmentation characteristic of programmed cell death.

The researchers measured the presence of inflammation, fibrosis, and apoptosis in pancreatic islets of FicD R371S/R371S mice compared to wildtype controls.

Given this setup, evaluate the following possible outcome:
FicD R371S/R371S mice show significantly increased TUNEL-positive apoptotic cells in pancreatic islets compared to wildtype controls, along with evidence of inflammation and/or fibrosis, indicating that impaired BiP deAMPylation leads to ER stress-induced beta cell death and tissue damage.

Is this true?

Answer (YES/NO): NO